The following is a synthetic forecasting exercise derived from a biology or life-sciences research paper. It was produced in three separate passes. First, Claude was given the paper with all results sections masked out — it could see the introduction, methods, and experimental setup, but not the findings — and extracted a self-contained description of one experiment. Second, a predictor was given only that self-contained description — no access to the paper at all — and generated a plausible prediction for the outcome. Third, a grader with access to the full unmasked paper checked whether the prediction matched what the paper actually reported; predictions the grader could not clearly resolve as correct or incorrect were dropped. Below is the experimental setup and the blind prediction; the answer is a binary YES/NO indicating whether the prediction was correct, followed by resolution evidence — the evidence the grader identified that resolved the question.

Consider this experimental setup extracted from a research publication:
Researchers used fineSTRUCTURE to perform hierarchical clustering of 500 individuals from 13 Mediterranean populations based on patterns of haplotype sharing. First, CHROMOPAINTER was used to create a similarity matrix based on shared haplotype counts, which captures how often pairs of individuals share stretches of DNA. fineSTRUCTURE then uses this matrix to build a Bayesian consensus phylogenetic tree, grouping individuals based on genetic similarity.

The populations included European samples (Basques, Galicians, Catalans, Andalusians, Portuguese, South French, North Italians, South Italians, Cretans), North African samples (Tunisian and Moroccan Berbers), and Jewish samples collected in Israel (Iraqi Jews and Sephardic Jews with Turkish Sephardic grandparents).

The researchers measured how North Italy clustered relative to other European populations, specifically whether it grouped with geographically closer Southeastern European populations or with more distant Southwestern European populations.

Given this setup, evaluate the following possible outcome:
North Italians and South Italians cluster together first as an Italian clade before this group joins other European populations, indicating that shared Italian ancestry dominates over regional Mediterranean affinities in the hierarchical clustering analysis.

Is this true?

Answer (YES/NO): NO